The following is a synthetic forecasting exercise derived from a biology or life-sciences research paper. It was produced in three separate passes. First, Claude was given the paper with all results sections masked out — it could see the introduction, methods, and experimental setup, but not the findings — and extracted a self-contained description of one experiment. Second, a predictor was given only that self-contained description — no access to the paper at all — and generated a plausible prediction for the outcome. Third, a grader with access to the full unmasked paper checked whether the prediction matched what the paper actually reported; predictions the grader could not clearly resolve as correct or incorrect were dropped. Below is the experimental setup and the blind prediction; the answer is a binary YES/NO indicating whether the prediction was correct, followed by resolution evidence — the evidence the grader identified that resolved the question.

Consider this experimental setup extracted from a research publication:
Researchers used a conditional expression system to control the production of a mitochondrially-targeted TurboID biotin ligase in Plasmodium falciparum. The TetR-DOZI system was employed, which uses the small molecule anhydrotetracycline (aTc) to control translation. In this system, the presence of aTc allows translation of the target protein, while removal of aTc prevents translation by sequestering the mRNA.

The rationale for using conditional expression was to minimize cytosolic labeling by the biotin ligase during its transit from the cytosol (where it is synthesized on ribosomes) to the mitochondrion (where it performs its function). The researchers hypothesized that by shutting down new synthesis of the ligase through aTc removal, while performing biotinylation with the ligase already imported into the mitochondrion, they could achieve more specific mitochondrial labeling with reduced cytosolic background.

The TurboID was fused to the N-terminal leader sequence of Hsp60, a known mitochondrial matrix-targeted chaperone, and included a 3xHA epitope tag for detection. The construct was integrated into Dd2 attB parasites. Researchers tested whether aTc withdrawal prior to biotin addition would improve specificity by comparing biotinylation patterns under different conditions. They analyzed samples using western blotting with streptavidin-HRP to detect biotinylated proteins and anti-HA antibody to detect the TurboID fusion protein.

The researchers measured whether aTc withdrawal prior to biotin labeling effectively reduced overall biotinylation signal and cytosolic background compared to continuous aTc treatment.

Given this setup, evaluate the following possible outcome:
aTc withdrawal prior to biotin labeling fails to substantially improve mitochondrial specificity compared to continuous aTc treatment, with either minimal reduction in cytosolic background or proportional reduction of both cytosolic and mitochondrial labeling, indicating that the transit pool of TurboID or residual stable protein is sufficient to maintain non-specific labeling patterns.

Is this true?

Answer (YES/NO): YES